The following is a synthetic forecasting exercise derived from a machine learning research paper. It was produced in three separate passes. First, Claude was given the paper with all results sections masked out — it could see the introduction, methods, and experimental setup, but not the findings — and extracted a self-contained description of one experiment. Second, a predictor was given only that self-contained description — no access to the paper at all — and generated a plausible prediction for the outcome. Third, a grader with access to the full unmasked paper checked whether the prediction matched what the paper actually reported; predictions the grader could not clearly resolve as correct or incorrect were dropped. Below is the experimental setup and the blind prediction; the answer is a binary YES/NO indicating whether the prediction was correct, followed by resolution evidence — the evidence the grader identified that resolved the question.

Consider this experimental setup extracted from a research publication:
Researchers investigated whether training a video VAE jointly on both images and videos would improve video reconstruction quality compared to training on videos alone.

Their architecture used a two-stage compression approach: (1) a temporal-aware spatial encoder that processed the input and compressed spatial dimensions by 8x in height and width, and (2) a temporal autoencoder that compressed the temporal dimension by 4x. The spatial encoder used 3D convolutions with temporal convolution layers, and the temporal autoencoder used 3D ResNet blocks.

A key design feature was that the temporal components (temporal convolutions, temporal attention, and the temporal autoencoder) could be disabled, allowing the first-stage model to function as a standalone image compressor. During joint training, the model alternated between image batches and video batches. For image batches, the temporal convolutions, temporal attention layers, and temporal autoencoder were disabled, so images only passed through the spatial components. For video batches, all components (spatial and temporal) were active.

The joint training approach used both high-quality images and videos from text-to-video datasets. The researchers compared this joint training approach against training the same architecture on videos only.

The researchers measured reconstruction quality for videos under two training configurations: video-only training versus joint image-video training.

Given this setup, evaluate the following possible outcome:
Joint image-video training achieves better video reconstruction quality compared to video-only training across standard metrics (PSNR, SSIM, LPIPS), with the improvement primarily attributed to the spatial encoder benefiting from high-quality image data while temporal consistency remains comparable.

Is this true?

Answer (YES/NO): NO